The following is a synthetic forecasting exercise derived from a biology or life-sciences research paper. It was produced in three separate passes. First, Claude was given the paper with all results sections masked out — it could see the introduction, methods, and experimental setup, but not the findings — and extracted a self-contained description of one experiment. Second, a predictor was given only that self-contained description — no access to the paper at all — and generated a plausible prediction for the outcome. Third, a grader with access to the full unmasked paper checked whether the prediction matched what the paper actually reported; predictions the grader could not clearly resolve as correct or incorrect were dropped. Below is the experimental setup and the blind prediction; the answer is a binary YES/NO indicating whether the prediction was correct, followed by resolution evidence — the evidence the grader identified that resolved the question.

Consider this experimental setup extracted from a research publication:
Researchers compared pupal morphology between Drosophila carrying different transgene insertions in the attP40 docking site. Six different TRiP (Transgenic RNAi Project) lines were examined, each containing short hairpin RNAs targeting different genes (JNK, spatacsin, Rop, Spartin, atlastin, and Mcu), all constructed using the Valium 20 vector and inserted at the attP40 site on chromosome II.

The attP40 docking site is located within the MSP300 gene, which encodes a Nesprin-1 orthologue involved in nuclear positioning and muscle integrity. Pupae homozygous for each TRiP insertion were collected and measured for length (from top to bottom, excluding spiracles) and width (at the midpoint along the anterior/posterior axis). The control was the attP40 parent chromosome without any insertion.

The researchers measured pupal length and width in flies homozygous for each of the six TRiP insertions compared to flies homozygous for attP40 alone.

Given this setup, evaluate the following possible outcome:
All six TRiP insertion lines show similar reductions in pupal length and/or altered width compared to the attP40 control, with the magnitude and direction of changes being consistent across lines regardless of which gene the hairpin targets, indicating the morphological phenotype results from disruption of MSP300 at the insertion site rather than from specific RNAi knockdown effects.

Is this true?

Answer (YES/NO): NO